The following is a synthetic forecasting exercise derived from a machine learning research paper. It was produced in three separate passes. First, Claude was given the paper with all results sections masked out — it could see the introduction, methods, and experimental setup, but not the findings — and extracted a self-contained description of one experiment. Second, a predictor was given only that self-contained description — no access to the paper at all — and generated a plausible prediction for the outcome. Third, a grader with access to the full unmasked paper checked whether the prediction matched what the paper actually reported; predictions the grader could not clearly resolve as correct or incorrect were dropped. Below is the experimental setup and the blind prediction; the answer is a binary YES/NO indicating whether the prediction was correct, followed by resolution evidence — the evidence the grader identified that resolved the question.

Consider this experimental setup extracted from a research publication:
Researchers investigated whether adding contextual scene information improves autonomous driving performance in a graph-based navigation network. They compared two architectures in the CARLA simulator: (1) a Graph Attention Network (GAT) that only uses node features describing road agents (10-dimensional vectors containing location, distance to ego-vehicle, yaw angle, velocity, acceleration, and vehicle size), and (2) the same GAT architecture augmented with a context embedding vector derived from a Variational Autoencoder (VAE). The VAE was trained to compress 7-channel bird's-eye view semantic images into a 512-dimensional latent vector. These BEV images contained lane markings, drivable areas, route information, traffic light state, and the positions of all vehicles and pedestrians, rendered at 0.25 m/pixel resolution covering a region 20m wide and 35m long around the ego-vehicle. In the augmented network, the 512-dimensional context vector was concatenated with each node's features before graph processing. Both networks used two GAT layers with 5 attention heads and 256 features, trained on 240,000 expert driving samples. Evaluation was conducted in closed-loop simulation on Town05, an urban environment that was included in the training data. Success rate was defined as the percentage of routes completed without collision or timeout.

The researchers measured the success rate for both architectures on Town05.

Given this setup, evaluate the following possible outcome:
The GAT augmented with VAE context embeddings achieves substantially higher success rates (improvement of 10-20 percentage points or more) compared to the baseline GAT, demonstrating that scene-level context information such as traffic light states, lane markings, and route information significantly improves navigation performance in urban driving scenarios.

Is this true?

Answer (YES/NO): NO